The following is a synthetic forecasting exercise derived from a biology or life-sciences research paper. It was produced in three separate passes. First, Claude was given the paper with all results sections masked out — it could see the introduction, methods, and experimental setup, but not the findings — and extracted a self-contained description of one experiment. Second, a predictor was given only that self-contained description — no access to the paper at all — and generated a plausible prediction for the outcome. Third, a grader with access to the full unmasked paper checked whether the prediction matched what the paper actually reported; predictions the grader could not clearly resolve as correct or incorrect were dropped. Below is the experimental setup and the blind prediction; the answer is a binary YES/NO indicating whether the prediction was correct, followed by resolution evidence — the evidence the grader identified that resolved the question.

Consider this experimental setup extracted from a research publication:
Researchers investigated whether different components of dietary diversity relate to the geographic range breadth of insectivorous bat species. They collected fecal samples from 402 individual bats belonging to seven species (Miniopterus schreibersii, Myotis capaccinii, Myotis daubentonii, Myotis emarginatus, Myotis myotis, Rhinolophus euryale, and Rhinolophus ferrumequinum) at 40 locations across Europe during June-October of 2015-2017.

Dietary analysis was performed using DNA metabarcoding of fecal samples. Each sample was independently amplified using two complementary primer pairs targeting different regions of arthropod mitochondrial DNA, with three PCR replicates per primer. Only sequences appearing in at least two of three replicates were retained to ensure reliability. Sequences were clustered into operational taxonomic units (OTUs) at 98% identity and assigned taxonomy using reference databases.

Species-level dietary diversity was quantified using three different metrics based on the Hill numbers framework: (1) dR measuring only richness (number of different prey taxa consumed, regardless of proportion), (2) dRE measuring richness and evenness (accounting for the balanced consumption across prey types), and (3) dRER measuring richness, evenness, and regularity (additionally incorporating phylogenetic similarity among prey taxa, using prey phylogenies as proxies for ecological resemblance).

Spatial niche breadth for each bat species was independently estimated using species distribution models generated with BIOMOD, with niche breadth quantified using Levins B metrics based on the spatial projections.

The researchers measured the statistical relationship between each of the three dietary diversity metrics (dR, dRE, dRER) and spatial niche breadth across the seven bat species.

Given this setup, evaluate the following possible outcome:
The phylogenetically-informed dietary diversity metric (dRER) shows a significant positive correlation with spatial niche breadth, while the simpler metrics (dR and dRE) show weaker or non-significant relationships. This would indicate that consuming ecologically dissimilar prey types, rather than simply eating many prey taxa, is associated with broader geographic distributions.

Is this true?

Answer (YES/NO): YES